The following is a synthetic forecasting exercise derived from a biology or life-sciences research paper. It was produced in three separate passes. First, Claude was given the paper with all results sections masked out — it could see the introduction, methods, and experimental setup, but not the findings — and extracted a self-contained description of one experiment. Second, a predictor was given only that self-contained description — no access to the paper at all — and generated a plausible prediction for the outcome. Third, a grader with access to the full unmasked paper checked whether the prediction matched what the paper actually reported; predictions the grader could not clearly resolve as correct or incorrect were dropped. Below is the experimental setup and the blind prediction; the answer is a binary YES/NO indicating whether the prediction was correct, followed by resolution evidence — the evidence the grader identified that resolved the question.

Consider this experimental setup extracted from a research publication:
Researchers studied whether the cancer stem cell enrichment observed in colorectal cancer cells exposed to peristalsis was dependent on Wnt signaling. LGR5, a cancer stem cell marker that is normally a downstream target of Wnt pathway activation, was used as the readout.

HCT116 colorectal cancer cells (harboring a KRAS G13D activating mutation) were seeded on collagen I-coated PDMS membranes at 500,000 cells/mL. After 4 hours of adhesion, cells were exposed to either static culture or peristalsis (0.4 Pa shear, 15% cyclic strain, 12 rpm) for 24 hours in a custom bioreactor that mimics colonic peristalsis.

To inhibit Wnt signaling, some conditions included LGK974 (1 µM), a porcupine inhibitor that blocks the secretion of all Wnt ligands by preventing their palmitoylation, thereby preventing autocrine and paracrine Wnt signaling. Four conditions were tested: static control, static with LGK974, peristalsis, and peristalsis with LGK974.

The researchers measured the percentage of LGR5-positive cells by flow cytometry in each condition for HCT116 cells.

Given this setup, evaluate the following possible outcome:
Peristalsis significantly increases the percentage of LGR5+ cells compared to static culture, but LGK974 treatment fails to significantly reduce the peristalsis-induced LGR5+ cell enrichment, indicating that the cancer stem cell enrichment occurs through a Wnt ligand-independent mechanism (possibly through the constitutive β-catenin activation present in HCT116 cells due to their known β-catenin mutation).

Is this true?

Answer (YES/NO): YES